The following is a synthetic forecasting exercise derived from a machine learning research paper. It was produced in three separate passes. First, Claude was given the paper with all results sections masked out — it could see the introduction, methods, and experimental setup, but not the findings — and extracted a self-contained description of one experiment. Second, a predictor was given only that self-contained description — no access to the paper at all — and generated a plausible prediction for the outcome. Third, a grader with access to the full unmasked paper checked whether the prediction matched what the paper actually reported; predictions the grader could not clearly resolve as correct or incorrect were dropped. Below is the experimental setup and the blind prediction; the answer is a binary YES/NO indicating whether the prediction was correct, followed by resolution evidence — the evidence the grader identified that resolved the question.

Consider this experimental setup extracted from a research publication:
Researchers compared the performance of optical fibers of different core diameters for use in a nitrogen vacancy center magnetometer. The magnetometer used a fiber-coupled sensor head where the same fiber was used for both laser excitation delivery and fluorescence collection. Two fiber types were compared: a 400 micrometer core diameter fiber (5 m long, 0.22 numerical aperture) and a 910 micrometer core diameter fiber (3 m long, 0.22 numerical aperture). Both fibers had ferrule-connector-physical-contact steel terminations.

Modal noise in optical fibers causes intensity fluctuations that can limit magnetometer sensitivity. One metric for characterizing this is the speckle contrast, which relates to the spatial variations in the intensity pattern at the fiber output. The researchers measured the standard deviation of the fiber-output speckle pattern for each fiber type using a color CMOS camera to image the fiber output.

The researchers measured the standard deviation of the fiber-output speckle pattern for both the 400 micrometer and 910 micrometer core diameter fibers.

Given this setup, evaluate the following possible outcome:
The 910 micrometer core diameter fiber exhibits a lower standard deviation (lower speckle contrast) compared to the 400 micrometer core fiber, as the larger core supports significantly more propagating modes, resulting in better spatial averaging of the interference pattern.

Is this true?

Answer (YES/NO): YES